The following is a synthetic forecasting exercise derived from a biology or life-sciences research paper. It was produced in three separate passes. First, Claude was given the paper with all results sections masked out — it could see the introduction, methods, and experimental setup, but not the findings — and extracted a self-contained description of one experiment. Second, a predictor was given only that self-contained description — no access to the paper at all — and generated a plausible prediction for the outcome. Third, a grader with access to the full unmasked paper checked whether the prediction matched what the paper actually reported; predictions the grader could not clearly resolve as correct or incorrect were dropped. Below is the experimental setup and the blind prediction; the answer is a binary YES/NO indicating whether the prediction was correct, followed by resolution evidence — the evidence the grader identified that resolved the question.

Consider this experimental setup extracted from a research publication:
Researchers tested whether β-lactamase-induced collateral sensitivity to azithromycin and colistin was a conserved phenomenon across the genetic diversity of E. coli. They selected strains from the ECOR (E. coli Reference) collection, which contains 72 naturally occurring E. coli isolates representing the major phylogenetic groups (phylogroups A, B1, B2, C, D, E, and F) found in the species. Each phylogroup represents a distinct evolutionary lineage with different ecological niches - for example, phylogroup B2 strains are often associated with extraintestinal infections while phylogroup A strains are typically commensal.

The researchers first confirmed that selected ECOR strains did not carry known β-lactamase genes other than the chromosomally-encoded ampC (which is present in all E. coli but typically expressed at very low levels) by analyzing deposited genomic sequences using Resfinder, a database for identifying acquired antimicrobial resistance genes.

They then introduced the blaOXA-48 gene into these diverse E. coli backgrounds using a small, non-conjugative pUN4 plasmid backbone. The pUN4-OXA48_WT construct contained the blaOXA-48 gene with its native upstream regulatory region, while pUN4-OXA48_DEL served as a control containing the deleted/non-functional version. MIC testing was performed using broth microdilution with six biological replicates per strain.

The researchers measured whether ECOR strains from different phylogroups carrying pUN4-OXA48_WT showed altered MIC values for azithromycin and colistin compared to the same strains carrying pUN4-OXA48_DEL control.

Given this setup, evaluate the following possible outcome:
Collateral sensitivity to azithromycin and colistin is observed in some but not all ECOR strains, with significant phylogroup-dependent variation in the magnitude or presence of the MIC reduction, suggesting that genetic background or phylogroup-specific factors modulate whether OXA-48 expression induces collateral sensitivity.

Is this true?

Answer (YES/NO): NO